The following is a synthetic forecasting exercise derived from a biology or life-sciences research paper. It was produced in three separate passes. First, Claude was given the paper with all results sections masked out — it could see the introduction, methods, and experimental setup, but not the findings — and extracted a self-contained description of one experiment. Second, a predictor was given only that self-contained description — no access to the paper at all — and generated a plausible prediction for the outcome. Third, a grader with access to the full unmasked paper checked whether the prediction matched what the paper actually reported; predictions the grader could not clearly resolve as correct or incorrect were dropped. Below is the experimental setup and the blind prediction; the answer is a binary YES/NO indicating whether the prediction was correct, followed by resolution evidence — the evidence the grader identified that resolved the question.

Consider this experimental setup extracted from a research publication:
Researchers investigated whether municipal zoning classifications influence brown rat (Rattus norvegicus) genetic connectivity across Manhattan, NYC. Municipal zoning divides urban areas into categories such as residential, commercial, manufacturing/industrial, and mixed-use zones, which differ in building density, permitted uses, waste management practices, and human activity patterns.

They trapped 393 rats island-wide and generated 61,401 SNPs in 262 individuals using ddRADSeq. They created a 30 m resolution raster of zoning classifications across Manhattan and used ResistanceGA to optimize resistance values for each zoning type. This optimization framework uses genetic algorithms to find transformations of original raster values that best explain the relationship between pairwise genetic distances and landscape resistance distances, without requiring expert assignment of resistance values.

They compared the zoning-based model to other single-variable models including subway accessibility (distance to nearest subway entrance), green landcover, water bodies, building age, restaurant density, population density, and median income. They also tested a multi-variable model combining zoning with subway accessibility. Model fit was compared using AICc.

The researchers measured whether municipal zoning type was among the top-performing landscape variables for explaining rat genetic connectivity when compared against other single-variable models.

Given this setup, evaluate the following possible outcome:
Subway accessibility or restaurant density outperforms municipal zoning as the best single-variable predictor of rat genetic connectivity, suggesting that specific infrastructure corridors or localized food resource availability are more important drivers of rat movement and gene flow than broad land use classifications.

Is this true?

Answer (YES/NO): NO